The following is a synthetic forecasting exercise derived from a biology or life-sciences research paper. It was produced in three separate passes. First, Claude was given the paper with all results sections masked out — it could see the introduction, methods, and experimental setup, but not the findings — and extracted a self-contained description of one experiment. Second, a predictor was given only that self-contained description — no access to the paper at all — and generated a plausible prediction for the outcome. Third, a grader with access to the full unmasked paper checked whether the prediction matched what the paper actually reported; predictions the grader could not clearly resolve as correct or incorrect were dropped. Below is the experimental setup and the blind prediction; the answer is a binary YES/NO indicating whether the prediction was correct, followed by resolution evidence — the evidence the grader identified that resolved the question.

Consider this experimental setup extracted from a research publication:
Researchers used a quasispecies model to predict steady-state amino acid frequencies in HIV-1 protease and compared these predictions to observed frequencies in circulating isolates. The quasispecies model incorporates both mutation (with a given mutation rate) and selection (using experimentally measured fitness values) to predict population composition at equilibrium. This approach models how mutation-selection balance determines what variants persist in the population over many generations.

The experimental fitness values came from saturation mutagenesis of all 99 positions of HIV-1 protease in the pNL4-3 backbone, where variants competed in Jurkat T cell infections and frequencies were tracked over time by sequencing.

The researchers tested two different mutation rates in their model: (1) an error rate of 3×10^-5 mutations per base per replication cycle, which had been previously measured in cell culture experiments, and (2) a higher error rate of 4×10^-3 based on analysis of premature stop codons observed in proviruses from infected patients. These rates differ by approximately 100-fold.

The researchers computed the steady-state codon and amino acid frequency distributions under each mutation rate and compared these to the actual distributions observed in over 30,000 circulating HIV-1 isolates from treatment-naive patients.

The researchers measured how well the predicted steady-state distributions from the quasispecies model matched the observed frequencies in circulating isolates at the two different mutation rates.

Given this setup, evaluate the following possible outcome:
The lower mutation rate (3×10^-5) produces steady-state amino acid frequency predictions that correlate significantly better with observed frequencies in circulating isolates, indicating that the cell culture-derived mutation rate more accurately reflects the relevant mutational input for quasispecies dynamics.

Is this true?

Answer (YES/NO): NO